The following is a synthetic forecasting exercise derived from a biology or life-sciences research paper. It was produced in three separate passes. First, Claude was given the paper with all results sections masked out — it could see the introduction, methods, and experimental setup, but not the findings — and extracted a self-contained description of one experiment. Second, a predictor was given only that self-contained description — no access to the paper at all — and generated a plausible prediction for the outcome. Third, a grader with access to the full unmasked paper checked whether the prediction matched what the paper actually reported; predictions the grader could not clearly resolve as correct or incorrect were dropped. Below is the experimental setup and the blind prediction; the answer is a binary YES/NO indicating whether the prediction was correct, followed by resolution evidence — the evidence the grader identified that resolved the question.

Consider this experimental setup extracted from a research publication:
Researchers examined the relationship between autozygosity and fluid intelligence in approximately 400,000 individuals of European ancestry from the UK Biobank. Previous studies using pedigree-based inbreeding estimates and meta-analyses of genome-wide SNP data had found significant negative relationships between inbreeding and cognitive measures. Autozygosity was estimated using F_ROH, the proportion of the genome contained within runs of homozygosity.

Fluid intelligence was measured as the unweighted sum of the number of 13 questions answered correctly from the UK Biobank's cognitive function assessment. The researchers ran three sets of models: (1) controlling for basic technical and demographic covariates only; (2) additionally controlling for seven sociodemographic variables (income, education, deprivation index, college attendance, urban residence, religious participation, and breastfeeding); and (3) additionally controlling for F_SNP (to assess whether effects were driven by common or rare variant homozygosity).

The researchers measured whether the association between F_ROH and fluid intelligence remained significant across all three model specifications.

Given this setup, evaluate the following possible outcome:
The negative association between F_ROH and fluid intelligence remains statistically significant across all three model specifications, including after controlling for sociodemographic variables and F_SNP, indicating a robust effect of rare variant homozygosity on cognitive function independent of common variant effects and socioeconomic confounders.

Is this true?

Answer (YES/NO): YES